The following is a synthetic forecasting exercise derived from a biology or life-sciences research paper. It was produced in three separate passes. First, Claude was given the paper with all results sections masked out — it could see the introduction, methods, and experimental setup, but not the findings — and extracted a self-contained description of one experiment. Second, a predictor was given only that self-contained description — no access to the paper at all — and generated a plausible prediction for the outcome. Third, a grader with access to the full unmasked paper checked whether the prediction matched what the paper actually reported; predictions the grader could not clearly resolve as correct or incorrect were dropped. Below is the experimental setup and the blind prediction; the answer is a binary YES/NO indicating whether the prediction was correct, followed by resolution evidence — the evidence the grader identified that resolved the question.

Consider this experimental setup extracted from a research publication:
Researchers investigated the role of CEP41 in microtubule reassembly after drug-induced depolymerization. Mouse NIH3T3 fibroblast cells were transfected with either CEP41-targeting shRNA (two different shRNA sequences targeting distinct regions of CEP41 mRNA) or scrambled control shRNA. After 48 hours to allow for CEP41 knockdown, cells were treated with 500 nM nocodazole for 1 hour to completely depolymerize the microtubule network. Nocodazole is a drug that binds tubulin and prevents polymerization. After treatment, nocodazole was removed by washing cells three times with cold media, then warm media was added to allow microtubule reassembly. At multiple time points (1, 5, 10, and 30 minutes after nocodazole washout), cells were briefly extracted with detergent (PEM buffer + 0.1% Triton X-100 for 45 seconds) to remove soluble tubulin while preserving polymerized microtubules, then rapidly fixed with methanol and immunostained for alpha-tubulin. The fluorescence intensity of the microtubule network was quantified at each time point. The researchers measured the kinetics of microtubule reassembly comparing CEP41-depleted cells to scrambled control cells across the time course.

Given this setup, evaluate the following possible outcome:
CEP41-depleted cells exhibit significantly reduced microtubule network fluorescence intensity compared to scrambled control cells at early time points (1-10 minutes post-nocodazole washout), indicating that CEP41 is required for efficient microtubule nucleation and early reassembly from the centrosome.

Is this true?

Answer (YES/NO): NO